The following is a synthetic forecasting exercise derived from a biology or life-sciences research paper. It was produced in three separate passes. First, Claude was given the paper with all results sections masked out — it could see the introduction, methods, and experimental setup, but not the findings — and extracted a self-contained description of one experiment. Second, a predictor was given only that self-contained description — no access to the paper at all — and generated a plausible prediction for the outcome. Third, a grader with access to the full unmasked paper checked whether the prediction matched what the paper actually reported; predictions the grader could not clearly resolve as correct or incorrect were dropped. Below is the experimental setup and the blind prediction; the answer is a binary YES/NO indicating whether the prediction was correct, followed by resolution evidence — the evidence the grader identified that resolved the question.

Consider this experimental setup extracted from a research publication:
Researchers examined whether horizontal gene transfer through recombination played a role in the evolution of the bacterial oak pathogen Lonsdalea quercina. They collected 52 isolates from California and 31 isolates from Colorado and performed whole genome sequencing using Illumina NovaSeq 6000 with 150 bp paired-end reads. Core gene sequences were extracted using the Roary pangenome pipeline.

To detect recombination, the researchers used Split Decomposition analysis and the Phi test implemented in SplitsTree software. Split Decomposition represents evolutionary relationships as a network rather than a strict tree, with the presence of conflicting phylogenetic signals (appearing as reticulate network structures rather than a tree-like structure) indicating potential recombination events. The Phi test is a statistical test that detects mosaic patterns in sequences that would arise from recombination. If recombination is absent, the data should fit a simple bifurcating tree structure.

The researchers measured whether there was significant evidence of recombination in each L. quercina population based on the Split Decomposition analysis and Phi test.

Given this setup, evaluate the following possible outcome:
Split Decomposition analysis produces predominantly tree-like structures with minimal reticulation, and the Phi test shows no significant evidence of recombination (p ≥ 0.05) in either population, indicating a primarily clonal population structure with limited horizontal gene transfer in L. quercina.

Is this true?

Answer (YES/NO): NO